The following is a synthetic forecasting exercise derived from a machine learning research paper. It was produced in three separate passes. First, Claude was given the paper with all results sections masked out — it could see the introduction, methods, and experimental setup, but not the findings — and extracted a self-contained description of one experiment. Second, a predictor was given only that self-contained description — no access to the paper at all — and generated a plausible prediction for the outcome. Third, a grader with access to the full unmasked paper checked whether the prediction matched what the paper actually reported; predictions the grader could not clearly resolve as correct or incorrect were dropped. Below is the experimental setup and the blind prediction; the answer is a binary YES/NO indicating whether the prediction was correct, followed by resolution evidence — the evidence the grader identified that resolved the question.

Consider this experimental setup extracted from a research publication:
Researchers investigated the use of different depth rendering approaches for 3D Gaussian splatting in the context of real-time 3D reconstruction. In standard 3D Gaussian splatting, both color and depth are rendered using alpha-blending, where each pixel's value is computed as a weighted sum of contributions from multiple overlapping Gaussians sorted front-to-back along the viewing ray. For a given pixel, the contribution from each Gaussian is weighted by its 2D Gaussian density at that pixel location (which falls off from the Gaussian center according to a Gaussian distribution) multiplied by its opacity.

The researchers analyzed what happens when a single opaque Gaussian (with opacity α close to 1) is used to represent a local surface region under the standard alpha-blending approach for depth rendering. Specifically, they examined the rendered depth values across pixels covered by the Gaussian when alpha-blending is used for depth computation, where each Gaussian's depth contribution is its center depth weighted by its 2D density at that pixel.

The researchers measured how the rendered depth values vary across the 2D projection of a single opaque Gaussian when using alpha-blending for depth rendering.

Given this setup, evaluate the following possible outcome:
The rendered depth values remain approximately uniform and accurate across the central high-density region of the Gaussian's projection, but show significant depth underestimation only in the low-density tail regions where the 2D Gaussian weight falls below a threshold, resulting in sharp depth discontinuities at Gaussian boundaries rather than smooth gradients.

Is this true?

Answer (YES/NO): NO